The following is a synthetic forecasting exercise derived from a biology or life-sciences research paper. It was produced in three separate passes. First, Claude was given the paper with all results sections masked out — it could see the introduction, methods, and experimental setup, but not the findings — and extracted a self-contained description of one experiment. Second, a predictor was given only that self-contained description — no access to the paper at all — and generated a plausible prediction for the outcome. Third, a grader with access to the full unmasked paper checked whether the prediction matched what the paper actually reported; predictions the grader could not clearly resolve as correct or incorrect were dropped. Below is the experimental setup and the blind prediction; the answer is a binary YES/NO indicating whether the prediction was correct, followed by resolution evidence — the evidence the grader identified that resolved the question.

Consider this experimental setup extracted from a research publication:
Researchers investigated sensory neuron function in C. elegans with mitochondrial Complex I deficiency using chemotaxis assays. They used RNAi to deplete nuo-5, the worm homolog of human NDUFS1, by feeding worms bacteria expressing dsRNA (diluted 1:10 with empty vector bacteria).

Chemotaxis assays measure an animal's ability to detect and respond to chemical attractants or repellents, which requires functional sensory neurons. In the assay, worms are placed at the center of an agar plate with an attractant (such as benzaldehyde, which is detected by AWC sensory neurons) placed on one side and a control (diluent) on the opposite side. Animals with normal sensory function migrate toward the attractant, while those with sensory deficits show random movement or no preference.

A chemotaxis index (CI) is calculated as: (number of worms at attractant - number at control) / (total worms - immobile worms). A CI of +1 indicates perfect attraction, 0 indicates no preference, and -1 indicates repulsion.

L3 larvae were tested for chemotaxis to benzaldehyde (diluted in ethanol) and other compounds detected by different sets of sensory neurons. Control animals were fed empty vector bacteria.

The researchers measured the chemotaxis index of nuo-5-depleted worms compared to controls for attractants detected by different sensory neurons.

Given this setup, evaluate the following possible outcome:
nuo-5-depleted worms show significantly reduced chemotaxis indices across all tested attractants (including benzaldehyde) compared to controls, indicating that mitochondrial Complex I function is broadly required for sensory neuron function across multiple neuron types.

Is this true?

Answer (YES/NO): YES